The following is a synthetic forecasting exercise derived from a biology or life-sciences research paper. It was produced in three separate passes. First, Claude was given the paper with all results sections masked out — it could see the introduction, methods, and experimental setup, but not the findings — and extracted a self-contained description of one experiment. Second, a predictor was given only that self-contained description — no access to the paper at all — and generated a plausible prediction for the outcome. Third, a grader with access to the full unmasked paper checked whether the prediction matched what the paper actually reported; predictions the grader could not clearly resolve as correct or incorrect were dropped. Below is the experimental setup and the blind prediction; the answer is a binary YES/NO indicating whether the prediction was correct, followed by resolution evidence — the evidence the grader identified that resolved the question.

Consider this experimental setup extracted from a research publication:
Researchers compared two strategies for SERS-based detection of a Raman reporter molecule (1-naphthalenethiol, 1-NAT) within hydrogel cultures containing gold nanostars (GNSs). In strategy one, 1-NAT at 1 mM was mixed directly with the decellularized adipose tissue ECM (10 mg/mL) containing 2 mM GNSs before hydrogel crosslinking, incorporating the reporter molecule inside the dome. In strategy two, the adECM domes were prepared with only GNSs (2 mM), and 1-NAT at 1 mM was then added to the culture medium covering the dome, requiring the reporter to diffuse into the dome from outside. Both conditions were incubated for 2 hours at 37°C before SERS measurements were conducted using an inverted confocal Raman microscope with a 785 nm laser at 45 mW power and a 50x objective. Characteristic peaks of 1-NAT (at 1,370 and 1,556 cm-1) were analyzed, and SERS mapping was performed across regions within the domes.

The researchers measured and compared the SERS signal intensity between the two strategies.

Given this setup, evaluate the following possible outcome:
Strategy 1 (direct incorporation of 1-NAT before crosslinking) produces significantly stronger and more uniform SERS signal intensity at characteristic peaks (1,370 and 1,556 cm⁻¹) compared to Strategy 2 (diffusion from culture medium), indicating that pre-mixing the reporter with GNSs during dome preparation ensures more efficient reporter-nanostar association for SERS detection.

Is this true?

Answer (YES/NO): NO